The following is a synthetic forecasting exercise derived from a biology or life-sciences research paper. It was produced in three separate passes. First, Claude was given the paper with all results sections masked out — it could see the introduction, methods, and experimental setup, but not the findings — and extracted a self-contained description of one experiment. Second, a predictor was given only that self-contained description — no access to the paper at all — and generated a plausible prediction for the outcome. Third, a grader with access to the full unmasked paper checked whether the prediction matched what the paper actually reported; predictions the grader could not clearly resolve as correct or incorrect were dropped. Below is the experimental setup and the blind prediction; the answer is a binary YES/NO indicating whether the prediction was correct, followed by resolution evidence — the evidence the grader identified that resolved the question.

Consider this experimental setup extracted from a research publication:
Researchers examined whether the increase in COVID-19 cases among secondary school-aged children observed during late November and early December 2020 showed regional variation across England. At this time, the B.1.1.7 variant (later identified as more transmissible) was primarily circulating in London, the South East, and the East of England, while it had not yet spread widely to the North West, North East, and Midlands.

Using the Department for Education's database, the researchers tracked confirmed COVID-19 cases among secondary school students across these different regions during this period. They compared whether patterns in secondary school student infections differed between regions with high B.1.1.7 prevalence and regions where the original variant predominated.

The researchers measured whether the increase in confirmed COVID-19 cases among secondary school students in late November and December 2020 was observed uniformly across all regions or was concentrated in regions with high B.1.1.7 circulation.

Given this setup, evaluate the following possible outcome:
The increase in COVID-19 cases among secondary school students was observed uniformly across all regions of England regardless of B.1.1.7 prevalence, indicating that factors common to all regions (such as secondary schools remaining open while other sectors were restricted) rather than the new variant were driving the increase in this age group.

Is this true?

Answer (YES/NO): NO